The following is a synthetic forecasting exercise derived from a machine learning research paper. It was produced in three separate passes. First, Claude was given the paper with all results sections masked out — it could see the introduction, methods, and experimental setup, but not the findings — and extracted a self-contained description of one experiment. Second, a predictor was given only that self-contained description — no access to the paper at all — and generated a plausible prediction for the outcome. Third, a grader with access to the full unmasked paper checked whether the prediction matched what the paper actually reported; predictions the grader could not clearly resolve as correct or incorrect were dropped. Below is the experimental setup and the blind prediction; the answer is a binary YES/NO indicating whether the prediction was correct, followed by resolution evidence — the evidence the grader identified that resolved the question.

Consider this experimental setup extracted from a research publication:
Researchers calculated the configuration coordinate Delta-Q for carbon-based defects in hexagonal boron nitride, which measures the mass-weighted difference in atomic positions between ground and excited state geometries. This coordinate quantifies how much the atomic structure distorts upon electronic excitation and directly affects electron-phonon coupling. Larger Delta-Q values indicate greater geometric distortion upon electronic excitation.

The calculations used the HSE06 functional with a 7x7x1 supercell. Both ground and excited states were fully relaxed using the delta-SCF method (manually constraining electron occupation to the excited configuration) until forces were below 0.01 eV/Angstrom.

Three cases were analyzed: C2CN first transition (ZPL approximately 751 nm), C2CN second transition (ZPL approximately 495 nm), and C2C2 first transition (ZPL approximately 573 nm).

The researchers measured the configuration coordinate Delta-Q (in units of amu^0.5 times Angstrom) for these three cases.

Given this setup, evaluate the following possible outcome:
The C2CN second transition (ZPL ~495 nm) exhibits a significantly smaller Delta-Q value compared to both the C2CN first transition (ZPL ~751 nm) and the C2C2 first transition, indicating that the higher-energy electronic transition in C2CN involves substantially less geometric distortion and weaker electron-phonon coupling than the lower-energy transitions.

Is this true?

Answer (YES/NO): NO